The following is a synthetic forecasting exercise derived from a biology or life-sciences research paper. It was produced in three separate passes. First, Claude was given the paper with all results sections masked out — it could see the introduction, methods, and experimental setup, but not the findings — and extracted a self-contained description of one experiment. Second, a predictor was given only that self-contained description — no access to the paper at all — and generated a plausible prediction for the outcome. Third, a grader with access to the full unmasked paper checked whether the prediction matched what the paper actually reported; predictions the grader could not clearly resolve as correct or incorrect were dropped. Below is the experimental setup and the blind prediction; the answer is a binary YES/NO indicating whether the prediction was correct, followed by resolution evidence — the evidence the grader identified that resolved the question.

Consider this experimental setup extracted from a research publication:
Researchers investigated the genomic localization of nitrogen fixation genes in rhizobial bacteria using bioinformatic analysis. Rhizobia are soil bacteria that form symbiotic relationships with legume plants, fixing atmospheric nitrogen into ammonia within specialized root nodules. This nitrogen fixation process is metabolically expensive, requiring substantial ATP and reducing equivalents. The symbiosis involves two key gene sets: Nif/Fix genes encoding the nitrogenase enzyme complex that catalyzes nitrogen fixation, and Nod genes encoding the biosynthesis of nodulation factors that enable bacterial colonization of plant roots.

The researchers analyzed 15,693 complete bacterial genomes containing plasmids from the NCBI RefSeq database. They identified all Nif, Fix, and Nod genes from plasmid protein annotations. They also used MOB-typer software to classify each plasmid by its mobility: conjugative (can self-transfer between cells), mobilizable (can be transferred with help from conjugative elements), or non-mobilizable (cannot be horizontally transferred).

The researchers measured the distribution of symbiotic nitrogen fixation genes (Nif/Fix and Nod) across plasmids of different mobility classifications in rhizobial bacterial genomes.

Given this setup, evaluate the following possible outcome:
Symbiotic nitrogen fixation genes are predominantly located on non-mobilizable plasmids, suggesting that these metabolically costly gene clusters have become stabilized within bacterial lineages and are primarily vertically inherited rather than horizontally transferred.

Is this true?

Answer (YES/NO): NO